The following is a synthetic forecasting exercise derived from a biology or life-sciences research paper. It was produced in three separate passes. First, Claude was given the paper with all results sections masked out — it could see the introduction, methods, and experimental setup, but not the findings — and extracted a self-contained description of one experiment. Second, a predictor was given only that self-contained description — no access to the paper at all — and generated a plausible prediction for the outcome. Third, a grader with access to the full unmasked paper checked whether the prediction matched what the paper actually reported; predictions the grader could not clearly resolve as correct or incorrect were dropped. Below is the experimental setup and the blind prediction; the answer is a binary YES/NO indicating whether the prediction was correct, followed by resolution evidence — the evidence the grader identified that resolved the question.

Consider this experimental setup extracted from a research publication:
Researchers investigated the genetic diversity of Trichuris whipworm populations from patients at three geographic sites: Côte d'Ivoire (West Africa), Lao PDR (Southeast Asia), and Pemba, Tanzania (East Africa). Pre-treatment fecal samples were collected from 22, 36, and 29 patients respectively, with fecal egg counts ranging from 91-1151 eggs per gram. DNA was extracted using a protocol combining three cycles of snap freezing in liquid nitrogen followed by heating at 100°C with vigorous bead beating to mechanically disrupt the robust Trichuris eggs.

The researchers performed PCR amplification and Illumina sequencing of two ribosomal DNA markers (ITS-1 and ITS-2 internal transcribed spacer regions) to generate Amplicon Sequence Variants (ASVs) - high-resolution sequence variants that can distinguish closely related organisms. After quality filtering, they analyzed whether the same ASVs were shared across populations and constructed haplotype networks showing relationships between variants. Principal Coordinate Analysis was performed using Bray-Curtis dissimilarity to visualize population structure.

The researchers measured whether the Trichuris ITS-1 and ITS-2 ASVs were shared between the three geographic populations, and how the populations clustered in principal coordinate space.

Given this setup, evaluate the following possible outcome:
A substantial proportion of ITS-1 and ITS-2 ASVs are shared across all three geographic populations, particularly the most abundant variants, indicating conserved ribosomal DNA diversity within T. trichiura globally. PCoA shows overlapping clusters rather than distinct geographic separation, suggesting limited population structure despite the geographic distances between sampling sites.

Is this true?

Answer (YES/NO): NO